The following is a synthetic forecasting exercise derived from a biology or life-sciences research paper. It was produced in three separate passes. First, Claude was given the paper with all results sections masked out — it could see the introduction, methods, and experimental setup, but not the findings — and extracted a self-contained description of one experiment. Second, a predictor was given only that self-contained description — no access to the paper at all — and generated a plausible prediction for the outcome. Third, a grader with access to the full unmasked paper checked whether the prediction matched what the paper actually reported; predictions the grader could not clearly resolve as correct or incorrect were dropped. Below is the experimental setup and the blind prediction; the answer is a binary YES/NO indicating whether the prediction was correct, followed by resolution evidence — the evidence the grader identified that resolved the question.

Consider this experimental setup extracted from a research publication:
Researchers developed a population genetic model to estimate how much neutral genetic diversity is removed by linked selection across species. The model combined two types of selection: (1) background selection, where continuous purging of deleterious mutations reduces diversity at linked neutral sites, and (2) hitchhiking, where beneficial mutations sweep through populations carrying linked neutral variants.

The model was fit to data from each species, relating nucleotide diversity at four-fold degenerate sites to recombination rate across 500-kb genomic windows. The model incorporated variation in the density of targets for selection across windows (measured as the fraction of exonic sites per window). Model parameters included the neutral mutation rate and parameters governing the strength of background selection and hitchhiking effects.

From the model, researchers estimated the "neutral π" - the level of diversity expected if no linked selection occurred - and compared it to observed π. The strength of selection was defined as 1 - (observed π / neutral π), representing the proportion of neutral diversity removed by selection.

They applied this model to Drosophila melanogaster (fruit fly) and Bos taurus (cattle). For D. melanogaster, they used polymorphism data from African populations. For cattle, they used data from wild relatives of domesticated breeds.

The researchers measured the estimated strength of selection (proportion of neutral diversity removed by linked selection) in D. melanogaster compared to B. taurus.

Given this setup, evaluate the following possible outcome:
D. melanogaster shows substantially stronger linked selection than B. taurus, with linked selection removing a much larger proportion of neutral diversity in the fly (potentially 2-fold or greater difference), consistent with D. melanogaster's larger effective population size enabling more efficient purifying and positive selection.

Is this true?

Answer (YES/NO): YES